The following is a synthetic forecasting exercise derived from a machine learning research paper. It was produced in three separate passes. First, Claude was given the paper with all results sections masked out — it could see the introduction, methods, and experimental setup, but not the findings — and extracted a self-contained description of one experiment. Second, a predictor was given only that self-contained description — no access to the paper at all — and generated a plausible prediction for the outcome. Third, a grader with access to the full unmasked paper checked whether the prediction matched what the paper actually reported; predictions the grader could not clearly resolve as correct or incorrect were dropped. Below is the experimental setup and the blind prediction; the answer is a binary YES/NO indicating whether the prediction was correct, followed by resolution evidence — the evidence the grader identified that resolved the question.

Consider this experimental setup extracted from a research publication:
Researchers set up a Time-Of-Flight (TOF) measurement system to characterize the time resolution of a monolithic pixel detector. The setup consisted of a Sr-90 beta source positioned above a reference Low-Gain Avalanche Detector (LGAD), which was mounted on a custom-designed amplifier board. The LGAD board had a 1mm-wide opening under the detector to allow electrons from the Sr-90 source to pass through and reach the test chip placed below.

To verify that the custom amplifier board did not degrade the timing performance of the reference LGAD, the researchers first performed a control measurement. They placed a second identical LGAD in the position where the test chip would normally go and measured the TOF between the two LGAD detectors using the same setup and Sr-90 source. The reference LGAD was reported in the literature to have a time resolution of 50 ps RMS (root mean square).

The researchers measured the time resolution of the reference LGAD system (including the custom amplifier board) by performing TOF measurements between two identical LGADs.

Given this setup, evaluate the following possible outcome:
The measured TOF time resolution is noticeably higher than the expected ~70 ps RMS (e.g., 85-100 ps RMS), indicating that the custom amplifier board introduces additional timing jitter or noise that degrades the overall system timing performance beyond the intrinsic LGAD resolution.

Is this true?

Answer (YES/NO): NO